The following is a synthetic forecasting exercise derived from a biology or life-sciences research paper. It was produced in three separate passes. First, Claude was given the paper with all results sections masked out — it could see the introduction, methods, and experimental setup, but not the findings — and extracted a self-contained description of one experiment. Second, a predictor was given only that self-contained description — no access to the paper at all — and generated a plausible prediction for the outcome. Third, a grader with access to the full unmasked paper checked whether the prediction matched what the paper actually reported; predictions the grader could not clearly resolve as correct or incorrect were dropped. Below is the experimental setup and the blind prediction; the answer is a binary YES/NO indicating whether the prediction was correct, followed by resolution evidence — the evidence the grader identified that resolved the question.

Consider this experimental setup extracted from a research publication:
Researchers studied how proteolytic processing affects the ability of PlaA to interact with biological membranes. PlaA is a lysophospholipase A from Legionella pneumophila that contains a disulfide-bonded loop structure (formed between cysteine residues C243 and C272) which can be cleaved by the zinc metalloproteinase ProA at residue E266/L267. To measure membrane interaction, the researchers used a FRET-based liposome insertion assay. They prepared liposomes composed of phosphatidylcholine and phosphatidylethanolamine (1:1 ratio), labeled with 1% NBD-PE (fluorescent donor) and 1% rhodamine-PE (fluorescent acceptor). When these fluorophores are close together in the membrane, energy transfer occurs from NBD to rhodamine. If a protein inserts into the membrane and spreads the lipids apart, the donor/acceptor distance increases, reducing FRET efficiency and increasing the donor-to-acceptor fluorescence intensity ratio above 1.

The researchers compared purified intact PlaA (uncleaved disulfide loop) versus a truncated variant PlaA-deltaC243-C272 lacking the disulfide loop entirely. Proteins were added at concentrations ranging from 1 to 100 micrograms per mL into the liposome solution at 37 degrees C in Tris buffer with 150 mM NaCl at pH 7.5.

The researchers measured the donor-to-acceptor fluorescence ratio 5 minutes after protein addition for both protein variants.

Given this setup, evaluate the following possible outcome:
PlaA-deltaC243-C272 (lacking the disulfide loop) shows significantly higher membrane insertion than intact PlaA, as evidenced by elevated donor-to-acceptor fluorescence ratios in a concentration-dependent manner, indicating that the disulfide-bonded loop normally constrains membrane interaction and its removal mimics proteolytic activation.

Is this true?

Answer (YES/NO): YES